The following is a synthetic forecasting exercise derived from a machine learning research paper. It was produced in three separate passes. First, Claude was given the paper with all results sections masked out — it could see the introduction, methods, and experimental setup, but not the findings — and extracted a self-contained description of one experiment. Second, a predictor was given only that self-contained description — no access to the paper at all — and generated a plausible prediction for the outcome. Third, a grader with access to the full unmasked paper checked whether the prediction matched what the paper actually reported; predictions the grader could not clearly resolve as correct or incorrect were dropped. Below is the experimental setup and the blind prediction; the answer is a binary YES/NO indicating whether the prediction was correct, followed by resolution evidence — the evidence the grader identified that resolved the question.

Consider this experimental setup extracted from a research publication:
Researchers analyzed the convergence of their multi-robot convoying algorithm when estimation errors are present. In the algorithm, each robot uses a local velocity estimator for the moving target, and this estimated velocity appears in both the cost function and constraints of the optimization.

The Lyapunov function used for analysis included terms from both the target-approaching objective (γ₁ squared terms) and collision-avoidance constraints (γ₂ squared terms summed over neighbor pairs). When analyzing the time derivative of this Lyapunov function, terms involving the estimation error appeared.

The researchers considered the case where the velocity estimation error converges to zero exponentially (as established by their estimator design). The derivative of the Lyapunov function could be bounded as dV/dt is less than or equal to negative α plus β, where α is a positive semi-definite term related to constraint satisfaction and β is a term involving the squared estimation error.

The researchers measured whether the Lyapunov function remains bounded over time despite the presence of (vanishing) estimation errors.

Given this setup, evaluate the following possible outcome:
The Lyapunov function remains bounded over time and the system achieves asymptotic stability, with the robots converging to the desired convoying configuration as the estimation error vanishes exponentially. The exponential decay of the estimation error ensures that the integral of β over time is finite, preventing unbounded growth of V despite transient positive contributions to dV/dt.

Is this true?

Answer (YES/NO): YES